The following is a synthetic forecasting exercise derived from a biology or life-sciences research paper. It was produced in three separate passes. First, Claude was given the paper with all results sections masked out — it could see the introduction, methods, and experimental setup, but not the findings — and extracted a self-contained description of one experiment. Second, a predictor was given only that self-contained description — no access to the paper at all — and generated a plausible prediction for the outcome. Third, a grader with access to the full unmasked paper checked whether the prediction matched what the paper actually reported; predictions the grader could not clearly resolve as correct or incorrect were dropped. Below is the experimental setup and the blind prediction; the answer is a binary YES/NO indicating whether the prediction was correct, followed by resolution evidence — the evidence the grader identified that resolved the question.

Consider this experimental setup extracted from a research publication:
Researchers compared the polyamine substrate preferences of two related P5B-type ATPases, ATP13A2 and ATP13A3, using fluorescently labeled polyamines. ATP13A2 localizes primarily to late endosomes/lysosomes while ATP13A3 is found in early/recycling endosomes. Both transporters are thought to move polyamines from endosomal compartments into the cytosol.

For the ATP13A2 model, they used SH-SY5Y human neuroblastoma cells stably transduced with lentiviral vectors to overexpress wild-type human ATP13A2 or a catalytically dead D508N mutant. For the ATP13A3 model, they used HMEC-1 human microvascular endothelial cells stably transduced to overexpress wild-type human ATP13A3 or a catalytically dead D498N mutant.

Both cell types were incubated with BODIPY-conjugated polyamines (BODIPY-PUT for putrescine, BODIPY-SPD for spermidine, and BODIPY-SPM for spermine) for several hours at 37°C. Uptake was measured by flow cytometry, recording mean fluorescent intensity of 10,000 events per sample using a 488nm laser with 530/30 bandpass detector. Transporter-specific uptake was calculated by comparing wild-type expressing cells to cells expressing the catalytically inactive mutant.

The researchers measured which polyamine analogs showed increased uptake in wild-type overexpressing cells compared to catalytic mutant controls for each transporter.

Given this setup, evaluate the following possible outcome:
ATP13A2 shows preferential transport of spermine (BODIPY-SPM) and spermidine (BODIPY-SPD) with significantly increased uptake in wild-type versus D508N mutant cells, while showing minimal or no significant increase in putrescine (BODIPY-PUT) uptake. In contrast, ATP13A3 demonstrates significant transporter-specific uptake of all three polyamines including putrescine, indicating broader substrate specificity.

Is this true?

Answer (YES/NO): NO